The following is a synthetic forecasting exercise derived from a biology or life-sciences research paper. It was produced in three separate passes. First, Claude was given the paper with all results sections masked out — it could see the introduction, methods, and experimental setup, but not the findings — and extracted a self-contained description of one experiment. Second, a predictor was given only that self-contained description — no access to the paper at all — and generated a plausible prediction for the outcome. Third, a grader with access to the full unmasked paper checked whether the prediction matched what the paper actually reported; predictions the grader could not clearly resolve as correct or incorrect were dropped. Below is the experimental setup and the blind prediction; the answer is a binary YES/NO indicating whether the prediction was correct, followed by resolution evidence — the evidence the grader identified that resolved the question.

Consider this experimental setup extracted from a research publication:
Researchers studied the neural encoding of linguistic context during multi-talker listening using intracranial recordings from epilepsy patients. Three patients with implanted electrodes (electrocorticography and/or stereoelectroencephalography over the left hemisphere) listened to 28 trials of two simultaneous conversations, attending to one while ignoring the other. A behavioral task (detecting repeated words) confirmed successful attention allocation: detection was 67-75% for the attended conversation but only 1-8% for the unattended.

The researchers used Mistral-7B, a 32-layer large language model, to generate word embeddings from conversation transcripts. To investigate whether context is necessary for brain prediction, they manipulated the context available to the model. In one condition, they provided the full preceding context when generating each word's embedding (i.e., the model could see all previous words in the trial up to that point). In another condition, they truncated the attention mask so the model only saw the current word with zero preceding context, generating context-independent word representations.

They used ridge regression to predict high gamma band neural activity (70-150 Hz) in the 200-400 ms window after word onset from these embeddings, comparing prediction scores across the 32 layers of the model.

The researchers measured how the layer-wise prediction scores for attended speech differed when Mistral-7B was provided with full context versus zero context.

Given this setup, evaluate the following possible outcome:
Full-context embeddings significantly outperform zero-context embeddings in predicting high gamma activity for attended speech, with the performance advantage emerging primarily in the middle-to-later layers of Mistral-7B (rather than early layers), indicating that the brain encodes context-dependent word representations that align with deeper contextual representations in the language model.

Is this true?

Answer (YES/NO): YES